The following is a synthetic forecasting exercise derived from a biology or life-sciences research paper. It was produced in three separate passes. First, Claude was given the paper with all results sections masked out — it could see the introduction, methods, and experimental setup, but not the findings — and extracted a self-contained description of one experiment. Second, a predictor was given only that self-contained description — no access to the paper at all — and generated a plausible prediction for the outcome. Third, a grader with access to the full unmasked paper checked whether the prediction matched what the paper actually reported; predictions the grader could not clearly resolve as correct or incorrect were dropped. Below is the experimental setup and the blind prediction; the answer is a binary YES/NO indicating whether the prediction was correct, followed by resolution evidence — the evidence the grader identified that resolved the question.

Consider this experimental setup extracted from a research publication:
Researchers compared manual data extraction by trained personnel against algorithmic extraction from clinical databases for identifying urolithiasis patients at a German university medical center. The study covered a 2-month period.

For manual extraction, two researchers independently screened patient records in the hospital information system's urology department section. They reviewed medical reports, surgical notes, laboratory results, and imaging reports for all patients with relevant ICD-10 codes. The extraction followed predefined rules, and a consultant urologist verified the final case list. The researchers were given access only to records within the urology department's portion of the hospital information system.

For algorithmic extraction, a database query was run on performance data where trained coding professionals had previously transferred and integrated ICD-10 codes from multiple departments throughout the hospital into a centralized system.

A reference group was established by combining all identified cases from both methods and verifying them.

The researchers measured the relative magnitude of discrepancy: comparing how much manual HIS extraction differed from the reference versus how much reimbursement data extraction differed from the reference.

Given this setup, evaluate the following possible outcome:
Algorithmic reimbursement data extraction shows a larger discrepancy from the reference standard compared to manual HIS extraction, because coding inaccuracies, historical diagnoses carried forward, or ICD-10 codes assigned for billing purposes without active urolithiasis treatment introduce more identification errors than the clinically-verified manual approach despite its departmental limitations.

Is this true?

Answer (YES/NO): NO